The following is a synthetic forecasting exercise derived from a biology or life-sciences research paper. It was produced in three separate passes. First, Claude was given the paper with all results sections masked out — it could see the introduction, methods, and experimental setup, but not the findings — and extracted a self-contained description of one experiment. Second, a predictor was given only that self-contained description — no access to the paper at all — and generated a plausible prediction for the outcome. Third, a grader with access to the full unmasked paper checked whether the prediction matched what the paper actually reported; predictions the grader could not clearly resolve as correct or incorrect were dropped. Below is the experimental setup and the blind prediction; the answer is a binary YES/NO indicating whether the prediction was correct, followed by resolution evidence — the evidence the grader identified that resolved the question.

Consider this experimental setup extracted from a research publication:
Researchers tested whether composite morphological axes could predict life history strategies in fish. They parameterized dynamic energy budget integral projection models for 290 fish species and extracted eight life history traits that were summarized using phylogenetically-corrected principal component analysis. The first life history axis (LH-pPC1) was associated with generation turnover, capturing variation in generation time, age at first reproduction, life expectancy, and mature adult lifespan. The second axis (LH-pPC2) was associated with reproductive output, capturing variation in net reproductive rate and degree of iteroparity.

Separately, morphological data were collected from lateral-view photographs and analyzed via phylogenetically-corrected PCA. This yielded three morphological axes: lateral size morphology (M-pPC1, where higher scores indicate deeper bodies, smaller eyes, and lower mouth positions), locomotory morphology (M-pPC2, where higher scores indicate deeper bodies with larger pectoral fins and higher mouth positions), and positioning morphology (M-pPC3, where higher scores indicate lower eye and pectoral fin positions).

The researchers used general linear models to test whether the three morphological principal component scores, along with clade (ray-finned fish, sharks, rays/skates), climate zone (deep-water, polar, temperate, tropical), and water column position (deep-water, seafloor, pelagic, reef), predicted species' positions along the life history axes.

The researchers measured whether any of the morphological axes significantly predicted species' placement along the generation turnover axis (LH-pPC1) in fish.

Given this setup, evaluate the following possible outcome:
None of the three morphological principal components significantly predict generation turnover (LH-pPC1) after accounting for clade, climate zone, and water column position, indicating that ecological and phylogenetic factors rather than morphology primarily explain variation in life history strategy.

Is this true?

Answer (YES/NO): NO